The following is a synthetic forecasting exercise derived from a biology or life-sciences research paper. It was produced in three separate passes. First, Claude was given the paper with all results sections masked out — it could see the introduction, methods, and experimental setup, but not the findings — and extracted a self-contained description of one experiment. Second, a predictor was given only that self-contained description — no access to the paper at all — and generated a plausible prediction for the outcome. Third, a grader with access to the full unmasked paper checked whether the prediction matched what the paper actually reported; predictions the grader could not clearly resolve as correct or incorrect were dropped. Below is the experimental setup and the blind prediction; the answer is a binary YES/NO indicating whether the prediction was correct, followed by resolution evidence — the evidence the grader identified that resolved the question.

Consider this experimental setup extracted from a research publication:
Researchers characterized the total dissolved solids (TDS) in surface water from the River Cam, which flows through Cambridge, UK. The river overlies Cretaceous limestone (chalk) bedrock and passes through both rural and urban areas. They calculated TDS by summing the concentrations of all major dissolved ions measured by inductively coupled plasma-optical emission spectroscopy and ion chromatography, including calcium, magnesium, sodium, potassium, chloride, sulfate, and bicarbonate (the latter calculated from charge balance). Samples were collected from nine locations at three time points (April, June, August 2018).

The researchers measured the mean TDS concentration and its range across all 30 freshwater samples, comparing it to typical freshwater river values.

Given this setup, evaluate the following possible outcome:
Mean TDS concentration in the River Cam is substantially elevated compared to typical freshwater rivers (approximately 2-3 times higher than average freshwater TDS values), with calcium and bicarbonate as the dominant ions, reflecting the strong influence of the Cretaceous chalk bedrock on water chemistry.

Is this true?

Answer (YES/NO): NO